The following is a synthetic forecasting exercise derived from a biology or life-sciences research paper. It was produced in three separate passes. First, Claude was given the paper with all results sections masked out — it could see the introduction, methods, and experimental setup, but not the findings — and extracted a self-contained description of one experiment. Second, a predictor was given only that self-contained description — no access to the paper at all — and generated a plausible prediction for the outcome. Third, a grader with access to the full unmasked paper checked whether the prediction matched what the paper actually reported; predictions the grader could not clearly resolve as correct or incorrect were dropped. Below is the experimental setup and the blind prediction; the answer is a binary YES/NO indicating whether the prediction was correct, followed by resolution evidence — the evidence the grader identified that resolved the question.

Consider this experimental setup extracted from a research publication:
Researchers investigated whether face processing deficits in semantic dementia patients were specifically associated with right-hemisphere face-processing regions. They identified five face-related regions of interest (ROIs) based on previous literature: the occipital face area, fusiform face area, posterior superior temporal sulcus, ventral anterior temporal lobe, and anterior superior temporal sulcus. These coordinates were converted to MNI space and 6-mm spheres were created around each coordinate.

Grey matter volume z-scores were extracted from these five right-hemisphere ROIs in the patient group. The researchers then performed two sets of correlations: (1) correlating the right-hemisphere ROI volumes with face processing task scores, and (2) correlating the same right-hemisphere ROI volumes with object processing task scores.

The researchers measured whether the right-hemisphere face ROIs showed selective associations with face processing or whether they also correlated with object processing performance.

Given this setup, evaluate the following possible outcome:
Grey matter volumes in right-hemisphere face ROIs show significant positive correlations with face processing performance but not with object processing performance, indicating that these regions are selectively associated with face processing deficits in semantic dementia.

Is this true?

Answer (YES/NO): YES